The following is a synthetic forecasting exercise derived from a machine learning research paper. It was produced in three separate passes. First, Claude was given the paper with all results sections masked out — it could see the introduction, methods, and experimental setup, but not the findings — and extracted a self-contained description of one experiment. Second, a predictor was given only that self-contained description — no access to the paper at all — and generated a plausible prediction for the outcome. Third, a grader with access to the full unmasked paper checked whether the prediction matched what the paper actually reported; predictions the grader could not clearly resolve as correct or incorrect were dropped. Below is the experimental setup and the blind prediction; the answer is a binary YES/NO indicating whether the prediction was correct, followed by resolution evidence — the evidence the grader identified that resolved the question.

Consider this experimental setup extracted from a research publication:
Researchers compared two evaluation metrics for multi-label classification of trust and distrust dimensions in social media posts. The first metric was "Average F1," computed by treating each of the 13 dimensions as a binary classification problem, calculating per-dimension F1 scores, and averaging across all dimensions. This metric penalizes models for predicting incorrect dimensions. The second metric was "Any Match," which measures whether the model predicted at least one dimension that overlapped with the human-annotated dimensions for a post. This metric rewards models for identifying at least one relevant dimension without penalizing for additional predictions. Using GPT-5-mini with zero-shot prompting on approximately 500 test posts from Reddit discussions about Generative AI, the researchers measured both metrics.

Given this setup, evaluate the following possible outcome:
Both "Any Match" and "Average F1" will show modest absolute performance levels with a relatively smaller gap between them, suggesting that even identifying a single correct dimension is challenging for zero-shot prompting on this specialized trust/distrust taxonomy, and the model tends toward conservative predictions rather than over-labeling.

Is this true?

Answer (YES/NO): NO